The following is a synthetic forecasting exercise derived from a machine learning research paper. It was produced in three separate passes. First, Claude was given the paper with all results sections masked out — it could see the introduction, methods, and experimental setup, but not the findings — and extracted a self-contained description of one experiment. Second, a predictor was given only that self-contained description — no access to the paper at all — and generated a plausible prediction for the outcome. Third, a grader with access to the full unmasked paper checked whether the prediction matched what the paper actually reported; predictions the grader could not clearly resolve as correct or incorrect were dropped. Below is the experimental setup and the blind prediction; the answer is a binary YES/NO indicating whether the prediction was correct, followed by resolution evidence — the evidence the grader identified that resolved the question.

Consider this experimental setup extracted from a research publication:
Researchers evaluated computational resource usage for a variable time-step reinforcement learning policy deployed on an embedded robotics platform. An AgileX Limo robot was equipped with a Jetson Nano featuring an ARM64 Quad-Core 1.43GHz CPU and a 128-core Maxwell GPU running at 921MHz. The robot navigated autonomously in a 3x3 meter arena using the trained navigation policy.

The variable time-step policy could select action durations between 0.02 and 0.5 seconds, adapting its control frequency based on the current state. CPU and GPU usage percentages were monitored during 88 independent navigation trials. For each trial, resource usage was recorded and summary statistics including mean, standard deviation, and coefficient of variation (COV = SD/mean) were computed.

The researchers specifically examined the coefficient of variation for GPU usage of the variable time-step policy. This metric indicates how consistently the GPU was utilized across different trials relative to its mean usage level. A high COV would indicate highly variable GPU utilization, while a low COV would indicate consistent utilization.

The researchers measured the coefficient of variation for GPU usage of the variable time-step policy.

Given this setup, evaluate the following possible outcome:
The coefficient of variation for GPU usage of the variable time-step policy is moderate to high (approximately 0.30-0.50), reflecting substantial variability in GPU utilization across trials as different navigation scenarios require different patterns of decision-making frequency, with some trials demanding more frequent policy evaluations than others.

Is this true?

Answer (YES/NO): NO